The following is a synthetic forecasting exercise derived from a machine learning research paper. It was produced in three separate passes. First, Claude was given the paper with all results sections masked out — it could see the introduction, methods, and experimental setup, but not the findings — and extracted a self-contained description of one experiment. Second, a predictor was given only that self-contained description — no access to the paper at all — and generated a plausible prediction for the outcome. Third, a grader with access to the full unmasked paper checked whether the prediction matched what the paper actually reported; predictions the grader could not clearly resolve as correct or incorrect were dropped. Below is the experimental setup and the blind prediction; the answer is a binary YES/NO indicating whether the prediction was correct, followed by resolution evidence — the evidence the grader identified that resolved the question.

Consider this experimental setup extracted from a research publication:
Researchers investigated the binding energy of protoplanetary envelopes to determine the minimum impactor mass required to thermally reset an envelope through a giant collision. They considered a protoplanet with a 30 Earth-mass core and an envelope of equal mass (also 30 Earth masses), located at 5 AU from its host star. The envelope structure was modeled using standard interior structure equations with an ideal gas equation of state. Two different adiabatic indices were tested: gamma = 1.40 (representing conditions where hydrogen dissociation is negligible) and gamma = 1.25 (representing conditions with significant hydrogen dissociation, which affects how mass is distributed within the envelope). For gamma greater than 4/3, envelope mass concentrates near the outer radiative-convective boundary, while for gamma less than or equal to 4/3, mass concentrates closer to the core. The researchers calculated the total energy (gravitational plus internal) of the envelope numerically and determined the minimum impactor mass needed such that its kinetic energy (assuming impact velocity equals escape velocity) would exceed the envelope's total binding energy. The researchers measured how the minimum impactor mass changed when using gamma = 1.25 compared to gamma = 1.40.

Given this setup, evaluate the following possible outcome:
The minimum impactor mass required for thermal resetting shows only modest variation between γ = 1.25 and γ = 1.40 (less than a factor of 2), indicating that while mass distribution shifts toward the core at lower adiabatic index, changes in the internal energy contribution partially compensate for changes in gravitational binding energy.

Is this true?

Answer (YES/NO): NO